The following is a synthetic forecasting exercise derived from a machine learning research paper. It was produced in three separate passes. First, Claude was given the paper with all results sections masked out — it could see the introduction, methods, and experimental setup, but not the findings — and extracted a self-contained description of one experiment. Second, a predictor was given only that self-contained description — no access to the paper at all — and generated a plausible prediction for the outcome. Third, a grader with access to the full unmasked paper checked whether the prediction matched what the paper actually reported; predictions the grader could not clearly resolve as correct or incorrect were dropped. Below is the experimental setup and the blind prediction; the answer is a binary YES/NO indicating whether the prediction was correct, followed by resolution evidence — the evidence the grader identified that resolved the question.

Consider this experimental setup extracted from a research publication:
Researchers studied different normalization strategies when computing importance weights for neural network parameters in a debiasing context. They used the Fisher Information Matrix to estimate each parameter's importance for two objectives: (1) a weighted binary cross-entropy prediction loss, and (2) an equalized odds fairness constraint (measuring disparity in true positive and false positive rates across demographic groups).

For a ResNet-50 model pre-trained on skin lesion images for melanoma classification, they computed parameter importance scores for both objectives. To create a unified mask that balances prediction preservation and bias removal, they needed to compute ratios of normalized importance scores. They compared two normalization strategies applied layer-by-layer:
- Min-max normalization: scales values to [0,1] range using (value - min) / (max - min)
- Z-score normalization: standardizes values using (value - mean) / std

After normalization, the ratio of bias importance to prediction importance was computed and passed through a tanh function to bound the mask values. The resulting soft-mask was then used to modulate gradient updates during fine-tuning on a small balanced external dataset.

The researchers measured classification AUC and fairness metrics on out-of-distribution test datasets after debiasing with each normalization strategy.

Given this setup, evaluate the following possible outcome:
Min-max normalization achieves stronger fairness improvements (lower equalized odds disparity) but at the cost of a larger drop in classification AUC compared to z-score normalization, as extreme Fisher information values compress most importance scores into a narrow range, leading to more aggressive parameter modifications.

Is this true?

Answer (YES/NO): NO